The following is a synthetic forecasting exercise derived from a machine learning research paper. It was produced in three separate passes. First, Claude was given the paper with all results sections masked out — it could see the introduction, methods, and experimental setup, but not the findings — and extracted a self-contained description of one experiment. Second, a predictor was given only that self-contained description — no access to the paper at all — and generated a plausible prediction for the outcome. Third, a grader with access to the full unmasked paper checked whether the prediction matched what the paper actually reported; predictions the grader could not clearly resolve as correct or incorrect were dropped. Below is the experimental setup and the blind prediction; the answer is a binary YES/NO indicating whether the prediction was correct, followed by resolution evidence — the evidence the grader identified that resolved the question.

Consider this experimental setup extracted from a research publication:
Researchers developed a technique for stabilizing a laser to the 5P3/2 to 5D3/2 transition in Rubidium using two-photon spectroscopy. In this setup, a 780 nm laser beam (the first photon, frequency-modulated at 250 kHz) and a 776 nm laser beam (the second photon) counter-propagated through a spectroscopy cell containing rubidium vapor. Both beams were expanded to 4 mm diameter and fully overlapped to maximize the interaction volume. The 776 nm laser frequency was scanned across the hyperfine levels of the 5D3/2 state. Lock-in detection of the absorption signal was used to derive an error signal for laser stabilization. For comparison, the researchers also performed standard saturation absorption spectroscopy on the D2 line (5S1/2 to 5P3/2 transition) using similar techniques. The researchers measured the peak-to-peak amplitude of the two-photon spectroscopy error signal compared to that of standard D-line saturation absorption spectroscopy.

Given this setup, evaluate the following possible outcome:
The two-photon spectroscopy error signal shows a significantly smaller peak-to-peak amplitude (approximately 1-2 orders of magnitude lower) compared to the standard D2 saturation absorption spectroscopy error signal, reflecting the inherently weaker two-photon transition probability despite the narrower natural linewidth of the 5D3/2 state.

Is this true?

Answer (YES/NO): YES